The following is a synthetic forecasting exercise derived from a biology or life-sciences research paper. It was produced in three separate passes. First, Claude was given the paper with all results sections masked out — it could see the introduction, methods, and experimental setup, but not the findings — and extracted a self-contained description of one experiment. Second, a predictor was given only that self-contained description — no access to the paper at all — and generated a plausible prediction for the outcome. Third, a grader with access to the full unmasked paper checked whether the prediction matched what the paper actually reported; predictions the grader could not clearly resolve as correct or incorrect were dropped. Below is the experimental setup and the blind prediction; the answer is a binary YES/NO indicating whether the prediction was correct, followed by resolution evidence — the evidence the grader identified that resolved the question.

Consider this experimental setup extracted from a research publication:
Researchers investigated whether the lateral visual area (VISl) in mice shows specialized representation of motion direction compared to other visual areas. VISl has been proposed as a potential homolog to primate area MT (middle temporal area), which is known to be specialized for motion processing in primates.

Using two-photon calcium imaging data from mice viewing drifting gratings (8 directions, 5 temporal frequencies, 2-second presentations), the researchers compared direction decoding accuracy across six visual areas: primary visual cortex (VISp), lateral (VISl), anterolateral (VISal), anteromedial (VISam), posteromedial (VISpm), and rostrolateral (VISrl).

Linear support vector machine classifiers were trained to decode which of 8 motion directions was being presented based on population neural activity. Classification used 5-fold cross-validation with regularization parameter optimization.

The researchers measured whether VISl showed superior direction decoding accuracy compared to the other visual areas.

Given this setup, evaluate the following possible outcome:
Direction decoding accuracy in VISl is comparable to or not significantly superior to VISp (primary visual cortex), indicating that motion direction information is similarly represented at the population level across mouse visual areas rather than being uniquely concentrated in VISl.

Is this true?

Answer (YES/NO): YES